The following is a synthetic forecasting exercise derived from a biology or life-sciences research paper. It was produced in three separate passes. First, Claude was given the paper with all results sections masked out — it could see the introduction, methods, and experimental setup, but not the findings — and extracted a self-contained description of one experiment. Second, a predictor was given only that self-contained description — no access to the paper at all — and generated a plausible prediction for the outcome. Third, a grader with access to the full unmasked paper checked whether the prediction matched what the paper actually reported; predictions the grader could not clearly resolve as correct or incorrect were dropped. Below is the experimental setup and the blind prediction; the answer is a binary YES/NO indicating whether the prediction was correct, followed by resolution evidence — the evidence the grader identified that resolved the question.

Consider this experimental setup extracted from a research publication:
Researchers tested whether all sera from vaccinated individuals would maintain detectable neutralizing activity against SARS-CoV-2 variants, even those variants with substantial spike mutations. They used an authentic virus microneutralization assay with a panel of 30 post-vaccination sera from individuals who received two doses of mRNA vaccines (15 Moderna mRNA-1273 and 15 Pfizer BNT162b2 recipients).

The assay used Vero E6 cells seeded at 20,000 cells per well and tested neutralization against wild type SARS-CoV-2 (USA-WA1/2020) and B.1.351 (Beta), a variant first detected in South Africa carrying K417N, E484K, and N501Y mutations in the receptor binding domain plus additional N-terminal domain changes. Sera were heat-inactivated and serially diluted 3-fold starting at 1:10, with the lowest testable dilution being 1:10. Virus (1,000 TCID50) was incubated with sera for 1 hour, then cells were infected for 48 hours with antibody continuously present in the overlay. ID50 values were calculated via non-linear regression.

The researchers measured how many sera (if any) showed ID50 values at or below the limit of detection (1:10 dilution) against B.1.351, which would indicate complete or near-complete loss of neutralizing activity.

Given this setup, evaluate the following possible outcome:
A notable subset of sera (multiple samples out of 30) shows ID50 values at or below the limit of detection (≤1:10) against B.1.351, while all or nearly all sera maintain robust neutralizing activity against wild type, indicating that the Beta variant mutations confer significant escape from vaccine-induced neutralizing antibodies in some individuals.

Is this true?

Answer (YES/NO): NO